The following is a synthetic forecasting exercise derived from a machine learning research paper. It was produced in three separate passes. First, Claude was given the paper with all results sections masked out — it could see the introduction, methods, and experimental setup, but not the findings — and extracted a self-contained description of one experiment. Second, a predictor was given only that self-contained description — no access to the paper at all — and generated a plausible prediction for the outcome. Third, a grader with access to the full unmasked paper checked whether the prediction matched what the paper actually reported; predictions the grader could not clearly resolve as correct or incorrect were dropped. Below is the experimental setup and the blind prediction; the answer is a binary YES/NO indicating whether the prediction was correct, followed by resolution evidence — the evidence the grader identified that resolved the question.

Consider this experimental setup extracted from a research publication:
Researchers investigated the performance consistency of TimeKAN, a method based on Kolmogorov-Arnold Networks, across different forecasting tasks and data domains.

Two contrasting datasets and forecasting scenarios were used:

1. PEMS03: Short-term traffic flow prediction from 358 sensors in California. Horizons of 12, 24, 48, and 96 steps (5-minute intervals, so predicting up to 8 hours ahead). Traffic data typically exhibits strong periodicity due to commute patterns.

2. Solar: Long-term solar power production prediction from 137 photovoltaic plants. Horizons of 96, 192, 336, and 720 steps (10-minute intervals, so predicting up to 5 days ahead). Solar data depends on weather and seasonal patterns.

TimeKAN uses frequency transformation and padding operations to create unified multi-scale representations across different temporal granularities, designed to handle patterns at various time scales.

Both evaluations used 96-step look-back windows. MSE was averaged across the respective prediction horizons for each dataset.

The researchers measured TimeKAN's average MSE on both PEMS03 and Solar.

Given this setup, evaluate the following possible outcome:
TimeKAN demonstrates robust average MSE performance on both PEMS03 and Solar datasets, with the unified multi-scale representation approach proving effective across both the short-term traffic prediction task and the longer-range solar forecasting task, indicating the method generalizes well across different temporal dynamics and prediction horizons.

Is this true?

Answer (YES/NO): NO